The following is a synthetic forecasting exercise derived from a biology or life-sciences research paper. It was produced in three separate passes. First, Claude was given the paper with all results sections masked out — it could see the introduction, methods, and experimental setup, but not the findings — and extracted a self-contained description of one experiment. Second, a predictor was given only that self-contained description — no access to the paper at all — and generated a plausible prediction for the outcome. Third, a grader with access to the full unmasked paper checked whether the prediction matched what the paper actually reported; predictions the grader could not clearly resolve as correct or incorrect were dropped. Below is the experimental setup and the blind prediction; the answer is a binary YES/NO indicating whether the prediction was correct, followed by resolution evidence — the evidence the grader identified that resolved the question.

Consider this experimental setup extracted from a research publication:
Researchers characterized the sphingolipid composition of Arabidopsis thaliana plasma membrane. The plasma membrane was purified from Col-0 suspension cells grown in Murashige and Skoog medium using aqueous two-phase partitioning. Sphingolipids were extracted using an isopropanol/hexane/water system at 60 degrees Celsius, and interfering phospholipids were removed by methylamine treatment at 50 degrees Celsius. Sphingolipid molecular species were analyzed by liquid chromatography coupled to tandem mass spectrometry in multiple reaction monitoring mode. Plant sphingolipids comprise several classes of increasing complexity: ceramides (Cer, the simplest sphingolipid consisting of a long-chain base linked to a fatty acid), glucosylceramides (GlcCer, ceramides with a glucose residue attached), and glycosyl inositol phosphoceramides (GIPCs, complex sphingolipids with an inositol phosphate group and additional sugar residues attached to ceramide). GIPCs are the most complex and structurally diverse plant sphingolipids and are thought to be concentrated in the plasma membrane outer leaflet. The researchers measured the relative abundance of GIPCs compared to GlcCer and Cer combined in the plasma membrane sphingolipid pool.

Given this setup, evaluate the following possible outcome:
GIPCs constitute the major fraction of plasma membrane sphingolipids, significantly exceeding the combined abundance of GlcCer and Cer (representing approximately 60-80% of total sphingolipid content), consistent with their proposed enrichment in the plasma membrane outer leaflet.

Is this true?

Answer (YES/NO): YES